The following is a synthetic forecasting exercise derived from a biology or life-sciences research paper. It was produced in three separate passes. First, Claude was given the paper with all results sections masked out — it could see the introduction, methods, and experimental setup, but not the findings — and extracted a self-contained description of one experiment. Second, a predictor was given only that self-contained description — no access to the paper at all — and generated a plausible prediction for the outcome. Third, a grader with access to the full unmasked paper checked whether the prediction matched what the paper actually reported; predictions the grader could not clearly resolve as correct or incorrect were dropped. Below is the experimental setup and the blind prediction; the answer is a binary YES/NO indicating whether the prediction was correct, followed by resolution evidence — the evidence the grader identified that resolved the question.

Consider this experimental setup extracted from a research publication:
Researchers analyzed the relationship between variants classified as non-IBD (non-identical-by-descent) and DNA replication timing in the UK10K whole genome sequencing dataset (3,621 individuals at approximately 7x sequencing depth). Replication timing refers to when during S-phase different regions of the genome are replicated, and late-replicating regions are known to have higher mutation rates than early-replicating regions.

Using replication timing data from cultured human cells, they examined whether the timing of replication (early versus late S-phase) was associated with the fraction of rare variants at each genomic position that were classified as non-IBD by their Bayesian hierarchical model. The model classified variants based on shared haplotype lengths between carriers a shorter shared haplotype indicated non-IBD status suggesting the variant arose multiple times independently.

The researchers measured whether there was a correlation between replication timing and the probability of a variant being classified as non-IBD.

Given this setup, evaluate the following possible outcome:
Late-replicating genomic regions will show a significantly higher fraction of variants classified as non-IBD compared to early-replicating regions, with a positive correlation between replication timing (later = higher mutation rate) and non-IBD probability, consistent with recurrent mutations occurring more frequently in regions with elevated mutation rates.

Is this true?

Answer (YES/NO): NO